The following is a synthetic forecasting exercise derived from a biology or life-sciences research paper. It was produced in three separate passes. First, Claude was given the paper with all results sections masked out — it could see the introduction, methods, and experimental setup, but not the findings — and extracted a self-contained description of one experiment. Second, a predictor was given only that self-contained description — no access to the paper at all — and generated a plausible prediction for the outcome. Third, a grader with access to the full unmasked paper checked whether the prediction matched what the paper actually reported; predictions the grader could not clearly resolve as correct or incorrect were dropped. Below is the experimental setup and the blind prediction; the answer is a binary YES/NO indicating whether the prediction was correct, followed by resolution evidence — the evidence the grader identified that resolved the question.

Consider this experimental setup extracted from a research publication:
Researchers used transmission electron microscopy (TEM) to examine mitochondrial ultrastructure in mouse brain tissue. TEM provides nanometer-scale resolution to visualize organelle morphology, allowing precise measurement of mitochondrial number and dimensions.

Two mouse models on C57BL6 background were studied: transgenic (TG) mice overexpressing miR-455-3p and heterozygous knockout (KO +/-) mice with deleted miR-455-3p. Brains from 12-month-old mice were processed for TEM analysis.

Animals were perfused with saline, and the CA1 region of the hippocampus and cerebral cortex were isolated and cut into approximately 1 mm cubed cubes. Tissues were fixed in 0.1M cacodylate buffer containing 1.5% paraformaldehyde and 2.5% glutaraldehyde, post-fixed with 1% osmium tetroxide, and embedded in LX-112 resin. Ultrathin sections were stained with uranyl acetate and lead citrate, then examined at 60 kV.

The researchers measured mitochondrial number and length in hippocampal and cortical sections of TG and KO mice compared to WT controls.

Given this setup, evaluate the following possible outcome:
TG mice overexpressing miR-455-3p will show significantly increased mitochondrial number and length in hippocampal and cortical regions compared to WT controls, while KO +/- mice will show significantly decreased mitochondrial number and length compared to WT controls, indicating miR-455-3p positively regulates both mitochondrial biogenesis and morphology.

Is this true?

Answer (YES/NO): NO